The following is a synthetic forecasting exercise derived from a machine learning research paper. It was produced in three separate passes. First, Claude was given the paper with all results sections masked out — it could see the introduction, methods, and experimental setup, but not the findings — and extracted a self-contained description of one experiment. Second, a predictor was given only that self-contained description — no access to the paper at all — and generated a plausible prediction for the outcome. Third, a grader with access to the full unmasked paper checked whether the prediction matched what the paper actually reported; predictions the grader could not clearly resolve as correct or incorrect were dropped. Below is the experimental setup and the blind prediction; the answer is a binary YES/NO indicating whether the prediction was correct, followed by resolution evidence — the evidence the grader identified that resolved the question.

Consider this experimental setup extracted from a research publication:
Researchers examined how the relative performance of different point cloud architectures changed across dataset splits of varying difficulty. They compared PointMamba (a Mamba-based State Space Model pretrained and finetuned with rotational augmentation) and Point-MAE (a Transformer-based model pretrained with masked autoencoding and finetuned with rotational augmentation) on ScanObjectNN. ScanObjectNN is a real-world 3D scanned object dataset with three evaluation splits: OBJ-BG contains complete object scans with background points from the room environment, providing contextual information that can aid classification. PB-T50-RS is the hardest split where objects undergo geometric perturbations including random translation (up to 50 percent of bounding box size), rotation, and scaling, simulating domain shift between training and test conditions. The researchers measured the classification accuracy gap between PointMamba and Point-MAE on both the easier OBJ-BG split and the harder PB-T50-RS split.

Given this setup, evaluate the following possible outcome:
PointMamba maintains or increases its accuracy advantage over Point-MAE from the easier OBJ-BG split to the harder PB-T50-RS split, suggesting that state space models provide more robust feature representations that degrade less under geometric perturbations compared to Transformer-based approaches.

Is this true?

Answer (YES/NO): NO